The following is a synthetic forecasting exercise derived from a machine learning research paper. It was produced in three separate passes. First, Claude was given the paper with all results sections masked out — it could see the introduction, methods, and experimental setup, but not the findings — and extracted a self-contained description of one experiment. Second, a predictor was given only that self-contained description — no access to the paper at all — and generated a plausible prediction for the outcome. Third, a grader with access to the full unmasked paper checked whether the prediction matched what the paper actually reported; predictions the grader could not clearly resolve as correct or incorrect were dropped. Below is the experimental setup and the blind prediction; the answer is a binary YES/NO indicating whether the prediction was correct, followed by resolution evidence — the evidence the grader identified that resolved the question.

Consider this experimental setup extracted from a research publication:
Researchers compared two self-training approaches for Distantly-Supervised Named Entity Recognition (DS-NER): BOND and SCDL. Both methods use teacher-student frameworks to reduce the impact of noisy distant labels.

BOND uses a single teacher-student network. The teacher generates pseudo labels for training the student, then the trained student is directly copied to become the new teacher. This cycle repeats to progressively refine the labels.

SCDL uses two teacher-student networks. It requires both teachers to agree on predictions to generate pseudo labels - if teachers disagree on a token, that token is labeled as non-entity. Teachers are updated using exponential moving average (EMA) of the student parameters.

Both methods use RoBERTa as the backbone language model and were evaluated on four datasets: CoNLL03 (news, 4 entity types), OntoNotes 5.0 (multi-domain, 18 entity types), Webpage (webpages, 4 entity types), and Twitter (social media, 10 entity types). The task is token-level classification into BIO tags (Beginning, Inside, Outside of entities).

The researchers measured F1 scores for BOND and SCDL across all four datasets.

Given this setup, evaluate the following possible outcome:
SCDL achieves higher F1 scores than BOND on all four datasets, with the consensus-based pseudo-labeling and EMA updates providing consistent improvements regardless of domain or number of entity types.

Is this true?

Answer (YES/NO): YES